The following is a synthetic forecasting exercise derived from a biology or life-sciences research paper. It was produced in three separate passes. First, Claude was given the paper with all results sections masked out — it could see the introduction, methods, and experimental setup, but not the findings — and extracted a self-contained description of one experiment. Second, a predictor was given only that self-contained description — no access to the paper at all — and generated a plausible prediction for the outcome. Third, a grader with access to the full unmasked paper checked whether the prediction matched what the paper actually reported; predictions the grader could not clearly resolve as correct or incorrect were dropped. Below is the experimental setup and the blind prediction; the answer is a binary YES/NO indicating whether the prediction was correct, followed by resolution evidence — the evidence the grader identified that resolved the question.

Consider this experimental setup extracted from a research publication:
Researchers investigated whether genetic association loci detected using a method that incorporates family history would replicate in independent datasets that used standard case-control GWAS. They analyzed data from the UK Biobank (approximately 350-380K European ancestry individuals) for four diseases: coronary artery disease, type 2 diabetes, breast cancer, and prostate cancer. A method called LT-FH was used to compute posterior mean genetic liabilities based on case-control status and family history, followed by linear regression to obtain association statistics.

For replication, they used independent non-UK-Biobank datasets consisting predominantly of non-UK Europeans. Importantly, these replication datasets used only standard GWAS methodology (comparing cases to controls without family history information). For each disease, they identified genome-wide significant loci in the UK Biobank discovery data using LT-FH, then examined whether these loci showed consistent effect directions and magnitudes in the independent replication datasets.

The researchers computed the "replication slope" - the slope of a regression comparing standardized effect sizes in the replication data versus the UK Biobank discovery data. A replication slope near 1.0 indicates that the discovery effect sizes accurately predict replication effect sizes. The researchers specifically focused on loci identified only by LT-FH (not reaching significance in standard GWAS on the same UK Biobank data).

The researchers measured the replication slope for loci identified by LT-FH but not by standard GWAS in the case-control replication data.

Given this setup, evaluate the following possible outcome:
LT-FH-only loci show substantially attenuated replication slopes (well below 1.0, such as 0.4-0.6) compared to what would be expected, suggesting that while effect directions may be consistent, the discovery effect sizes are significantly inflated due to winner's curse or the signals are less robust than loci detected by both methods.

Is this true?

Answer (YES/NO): NO